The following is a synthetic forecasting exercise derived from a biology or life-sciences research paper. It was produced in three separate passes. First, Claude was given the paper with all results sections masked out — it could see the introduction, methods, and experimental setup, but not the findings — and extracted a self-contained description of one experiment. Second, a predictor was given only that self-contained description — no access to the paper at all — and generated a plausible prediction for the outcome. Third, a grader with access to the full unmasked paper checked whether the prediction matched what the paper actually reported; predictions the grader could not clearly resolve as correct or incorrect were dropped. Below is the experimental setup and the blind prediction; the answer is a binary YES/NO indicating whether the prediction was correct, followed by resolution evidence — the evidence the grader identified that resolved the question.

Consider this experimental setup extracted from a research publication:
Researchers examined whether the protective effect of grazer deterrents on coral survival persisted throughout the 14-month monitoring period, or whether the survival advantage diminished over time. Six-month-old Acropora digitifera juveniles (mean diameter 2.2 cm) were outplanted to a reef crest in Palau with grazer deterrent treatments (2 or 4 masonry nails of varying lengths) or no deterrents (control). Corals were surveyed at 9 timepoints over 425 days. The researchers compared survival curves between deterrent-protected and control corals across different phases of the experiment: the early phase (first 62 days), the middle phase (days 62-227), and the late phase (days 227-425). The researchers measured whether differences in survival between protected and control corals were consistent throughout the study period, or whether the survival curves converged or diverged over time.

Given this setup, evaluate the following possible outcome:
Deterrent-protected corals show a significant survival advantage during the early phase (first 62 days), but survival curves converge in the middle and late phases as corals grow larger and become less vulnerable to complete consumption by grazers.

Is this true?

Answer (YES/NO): NO